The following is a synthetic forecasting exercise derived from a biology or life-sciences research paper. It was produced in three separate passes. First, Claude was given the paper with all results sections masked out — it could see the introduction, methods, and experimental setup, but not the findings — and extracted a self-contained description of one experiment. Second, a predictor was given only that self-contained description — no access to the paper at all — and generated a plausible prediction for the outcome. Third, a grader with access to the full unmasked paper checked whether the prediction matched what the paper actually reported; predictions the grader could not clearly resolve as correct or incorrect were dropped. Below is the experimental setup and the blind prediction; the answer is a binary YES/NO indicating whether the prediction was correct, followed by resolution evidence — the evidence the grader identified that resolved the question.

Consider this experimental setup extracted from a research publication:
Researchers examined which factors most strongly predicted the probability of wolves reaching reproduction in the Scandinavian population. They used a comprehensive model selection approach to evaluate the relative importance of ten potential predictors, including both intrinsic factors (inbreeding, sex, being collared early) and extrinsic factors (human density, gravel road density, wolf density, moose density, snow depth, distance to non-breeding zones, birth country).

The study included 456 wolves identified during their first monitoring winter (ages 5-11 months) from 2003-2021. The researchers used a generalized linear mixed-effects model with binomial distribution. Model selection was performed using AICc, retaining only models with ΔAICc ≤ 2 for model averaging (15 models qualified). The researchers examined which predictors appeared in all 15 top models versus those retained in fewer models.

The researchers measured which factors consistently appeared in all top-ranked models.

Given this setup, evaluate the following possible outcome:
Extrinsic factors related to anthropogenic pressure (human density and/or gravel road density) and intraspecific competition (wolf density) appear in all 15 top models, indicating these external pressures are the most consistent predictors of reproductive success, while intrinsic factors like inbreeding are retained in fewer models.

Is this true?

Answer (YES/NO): NO